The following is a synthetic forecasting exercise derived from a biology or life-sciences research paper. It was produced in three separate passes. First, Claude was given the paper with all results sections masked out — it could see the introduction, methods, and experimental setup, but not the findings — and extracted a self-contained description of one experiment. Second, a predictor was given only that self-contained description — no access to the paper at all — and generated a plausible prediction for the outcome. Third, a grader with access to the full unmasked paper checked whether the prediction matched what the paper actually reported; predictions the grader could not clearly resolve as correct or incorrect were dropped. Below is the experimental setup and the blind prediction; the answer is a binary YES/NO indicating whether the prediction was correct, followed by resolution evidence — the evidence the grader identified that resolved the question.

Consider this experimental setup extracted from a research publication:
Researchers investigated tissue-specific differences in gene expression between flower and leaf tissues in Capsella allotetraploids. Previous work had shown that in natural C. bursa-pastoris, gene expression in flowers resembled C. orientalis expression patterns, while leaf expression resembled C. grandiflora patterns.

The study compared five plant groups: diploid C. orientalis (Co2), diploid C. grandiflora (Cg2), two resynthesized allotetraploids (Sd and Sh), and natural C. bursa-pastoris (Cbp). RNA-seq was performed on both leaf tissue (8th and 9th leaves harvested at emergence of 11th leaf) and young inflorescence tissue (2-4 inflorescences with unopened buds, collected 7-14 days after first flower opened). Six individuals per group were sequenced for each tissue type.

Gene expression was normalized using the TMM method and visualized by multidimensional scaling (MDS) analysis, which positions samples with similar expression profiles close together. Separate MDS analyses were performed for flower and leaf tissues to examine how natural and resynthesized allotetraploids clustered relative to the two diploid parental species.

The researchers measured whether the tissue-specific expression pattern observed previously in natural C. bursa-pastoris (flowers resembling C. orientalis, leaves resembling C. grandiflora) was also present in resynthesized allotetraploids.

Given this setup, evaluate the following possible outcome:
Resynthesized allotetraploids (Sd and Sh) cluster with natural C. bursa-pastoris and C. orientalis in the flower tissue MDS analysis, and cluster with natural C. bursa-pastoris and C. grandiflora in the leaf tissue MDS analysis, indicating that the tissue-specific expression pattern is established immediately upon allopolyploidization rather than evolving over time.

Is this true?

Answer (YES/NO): NO